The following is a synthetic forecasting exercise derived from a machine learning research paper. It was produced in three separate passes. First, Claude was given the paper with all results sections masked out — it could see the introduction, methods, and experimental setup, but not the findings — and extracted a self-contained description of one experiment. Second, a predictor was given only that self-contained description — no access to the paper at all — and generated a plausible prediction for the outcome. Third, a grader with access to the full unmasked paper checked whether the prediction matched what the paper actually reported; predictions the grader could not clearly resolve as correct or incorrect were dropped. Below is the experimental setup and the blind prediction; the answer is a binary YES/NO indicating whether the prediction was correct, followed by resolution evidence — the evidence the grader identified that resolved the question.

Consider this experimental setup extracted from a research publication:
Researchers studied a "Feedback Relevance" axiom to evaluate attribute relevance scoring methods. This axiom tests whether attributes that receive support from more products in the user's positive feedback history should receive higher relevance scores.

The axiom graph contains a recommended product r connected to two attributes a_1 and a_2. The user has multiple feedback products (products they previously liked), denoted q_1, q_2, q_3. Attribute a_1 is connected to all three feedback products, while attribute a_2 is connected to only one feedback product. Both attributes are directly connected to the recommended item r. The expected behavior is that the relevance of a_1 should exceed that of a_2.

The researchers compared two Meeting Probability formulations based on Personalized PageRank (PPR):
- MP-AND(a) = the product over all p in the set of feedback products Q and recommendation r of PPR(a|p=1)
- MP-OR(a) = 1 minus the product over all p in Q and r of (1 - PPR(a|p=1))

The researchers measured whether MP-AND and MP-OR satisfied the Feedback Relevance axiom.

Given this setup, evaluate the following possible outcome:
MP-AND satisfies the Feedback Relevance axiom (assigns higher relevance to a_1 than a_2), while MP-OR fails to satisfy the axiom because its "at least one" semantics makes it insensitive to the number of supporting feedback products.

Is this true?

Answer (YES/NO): NO